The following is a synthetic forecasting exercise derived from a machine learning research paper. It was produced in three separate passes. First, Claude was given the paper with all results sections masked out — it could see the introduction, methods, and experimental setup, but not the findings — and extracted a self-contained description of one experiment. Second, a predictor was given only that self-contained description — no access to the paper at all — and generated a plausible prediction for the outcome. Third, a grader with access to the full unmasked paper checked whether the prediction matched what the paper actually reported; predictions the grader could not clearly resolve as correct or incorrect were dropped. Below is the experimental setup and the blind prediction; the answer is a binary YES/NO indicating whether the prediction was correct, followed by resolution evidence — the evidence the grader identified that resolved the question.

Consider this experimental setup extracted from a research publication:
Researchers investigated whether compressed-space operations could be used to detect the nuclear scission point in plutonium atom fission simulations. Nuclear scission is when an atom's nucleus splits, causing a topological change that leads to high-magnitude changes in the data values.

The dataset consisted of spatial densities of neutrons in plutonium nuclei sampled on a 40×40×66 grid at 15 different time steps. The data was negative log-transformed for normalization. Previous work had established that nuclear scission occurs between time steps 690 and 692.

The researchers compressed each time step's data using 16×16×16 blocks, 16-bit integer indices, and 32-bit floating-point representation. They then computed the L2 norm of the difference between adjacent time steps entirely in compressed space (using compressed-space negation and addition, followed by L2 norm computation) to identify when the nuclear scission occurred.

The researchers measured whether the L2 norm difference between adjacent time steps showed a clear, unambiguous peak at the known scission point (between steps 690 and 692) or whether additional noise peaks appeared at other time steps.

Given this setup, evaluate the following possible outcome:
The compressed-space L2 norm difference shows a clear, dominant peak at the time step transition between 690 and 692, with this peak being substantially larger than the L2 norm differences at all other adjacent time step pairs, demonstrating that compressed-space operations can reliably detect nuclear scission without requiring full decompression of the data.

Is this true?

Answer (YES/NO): NO